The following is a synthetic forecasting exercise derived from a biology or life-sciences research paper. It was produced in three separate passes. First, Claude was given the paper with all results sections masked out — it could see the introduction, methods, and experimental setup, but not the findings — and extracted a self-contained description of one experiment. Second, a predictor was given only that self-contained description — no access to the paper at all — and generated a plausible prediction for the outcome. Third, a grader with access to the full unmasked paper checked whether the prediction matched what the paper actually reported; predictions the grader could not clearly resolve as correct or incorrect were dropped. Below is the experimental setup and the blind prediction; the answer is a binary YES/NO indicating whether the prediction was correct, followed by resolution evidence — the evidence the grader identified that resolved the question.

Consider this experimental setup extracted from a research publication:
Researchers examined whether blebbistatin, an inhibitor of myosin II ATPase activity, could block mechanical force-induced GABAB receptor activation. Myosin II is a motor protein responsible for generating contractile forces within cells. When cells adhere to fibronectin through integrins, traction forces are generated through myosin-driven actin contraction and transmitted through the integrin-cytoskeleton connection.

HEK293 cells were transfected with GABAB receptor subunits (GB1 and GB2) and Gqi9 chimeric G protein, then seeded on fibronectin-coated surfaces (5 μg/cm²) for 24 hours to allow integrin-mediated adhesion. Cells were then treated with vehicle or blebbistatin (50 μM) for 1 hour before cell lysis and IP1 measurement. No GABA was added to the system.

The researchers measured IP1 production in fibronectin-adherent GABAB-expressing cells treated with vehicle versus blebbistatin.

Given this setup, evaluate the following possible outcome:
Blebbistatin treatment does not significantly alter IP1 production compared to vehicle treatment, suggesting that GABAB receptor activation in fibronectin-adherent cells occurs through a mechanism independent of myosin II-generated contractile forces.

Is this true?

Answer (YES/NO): NO